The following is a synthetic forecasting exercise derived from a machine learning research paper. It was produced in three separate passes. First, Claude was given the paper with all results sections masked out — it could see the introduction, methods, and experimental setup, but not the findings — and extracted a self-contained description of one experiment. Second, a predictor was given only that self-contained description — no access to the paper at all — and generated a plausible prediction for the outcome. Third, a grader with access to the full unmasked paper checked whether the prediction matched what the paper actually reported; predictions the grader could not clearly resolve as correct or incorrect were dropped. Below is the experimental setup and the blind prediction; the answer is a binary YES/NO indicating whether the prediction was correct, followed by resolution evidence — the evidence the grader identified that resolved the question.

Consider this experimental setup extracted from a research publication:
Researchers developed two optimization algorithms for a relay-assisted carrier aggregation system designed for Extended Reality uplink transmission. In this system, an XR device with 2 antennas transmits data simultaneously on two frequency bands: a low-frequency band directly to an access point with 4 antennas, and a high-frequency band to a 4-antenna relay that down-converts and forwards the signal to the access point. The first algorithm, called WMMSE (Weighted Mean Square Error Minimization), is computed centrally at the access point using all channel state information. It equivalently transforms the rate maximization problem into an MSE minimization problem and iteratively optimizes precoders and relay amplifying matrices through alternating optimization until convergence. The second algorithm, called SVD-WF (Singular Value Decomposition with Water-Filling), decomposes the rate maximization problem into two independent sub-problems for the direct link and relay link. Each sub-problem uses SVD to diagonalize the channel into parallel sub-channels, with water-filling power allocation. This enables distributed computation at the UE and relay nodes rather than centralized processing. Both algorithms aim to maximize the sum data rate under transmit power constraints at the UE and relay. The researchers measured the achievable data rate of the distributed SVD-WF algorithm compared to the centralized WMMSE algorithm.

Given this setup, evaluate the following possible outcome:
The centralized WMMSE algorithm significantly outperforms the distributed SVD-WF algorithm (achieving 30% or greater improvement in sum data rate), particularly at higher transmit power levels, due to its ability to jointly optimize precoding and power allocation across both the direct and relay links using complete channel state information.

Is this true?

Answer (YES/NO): NO